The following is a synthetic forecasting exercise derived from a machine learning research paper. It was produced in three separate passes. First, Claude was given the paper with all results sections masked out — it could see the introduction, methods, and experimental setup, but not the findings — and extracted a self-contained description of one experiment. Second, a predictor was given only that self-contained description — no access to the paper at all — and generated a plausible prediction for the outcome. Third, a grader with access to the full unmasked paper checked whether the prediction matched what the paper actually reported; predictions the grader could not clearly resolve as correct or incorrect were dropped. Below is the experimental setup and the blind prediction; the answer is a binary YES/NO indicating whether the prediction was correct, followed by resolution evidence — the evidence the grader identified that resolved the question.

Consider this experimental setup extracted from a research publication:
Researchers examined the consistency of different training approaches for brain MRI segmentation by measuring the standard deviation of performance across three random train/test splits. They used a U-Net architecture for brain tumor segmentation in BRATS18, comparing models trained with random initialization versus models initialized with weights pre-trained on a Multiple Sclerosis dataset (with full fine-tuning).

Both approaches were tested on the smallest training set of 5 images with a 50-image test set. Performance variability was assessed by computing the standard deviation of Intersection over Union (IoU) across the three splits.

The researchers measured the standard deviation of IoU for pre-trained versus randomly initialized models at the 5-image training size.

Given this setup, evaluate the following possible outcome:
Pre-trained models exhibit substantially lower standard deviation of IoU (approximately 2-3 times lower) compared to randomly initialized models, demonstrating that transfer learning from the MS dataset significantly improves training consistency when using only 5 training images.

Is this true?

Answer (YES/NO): NO